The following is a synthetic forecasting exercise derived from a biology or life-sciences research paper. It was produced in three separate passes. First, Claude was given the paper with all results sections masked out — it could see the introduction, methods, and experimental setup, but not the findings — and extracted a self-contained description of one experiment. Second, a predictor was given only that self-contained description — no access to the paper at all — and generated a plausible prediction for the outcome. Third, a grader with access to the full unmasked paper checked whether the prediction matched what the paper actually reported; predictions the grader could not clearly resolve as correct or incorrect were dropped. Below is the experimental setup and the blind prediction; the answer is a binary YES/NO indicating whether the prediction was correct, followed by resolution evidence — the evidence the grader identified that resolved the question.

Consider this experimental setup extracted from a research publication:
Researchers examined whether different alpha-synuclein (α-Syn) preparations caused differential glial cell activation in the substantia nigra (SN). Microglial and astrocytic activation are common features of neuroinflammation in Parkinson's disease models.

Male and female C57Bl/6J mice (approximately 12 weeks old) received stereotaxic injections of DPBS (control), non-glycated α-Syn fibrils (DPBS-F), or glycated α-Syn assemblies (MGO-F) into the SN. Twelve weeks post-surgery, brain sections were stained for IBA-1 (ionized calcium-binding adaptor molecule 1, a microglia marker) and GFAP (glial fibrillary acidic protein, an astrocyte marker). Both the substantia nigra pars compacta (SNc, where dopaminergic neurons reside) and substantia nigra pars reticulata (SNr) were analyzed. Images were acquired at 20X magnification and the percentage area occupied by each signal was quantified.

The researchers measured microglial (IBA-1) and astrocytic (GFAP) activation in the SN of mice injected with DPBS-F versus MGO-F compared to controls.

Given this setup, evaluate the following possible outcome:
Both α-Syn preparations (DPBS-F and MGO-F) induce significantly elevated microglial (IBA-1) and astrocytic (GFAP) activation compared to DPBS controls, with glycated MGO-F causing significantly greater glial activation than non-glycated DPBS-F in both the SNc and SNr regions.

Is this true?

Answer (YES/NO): NO